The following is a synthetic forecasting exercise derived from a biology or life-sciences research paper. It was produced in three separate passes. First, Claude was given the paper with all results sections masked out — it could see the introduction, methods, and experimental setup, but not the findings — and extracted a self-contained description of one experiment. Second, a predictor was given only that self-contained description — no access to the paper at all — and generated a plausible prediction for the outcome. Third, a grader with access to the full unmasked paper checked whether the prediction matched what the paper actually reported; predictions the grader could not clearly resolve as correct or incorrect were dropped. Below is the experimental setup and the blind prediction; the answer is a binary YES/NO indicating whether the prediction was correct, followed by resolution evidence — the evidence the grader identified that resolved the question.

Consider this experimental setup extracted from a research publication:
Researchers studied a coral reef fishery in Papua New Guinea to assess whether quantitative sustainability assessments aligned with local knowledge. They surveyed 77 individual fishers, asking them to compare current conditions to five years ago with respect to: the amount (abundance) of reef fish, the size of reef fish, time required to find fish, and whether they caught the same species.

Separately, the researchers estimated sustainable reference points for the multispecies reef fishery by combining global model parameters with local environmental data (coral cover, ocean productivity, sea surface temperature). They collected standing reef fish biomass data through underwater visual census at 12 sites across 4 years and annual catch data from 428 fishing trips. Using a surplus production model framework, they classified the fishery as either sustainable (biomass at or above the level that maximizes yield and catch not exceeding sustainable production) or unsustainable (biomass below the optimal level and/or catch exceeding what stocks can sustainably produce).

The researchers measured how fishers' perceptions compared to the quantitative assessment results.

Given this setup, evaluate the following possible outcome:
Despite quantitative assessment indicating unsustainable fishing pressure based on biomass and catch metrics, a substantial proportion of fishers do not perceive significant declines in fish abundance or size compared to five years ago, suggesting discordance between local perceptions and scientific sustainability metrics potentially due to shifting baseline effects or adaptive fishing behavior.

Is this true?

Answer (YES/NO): NO